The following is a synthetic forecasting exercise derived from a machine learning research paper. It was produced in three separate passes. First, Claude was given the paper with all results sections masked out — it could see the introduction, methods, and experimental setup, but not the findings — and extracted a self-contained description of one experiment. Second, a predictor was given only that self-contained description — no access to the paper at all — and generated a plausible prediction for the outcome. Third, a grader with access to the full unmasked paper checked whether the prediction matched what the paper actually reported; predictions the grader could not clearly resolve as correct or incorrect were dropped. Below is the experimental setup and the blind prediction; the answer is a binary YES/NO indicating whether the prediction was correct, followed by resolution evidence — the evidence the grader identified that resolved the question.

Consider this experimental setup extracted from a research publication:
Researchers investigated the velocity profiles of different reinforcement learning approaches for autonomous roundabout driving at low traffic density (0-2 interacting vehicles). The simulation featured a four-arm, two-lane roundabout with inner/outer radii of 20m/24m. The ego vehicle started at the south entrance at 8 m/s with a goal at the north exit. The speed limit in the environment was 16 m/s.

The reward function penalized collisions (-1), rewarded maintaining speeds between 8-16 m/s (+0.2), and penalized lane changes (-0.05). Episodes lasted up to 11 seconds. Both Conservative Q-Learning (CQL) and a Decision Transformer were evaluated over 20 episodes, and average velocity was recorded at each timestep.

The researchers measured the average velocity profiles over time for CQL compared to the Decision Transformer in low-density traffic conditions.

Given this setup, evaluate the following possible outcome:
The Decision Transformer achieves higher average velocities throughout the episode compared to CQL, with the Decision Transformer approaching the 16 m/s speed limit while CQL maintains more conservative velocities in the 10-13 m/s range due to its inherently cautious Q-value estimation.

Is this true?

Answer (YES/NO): NO